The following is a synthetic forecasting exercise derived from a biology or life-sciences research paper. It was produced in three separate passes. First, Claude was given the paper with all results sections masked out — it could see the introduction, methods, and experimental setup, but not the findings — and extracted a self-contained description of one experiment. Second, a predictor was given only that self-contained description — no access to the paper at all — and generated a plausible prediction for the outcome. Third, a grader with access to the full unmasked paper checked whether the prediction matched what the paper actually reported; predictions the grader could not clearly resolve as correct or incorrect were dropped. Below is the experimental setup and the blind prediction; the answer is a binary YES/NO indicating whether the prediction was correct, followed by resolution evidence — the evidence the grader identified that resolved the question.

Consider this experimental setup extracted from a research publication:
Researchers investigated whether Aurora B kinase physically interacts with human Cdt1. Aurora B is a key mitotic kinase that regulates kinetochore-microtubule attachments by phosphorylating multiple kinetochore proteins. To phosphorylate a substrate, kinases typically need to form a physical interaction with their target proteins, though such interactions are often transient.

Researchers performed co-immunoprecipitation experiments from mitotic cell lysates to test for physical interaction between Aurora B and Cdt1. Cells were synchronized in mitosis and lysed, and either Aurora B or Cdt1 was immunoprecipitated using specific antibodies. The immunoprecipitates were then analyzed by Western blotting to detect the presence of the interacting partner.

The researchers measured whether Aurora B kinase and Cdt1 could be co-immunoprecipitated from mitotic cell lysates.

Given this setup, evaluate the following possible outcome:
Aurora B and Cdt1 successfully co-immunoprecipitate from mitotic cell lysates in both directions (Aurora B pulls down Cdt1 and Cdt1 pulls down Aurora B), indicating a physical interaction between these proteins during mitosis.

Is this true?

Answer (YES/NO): NO